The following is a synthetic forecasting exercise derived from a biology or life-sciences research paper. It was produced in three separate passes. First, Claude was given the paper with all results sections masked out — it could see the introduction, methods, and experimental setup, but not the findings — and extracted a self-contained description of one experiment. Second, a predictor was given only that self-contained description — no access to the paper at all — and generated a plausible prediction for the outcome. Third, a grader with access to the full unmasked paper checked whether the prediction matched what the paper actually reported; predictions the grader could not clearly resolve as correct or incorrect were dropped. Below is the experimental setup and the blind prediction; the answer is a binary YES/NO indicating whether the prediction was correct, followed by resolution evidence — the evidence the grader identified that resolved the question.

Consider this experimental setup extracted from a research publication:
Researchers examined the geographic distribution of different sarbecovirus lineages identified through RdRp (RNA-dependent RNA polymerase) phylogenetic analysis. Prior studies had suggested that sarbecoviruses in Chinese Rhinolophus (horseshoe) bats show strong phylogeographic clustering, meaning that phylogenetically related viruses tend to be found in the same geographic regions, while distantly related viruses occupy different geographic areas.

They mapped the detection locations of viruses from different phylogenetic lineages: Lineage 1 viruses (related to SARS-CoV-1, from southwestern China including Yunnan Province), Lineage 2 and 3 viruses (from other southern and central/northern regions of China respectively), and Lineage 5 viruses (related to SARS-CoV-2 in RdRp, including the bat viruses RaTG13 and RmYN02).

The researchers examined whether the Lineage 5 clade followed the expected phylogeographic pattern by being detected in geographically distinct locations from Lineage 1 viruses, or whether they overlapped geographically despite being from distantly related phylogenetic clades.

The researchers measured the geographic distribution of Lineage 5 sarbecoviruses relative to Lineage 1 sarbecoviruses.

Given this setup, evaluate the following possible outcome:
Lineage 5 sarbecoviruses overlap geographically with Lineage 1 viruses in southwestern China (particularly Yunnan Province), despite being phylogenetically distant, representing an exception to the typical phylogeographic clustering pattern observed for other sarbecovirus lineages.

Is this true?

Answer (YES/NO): YES